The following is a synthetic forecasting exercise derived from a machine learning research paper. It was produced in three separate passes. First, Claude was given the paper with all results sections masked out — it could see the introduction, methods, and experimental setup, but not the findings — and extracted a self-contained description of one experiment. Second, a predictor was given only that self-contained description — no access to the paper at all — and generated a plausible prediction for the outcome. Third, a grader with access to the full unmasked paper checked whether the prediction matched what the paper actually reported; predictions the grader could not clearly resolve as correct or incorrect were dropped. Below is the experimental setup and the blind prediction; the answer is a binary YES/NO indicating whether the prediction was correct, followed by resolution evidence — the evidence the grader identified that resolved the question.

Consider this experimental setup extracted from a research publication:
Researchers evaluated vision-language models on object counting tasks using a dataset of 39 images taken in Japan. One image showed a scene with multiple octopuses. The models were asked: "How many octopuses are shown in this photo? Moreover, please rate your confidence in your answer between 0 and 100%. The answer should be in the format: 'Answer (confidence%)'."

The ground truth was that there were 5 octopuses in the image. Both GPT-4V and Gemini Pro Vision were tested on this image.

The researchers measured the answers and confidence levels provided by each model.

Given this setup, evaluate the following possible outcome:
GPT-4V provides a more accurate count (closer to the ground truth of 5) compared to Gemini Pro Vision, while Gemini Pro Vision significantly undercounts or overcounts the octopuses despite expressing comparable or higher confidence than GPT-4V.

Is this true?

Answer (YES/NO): NO